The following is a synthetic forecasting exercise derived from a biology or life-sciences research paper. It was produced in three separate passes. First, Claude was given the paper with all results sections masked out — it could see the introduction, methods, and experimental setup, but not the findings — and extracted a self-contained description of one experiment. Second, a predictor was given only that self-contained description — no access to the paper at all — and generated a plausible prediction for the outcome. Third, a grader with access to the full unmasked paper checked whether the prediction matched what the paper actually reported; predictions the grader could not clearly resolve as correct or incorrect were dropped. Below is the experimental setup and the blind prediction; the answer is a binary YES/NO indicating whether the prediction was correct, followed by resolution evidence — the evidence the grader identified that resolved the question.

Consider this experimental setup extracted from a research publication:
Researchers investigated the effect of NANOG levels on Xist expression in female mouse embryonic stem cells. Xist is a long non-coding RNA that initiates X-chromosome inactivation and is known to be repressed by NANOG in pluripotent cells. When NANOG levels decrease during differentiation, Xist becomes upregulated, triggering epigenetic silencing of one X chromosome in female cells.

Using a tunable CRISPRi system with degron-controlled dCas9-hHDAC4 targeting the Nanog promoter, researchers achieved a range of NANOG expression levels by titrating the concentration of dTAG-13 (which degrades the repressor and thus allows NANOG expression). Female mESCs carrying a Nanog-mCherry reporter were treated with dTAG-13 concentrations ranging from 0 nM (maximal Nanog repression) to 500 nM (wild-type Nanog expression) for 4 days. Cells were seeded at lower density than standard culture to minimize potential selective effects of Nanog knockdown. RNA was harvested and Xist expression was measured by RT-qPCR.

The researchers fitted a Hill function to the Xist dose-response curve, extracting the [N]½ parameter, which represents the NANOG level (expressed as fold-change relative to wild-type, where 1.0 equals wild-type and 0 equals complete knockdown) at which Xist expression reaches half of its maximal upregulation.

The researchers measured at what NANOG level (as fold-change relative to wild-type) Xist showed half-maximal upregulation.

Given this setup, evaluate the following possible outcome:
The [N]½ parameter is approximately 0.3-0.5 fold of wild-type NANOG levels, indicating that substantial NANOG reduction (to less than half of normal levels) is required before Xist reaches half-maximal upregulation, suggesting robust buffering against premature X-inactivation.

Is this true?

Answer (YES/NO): NO